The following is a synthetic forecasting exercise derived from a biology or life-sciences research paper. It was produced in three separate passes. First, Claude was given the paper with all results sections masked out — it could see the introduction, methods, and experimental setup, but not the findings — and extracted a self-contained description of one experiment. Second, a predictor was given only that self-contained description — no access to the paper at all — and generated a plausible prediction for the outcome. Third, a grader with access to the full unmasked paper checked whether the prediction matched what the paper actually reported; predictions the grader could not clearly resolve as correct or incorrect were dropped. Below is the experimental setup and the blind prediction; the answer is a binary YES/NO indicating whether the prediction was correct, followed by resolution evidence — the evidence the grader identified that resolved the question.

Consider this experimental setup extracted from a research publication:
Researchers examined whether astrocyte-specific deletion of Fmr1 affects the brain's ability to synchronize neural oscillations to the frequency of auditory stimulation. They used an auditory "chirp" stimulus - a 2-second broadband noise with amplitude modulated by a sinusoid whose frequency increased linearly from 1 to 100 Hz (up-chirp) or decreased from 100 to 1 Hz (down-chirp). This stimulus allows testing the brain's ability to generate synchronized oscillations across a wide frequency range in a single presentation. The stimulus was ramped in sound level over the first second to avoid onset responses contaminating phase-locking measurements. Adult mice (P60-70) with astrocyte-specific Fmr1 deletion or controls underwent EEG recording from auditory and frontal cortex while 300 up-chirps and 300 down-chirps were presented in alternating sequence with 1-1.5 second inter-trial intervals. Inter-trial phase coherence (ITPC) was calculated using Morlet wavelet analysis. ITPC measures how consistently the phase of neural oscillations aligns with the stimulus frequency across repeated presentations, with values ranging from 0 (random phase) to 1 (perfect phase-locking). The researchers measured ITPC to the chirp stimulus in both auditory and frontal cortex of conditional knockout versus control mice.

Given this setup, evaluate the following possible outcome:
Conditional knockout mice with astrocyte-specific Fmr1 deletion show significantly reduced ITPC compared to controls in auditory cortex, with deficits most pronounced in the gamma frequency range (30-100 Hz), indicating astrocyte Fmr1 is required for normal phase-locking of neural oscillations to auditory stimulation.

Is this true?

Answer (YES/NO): NO